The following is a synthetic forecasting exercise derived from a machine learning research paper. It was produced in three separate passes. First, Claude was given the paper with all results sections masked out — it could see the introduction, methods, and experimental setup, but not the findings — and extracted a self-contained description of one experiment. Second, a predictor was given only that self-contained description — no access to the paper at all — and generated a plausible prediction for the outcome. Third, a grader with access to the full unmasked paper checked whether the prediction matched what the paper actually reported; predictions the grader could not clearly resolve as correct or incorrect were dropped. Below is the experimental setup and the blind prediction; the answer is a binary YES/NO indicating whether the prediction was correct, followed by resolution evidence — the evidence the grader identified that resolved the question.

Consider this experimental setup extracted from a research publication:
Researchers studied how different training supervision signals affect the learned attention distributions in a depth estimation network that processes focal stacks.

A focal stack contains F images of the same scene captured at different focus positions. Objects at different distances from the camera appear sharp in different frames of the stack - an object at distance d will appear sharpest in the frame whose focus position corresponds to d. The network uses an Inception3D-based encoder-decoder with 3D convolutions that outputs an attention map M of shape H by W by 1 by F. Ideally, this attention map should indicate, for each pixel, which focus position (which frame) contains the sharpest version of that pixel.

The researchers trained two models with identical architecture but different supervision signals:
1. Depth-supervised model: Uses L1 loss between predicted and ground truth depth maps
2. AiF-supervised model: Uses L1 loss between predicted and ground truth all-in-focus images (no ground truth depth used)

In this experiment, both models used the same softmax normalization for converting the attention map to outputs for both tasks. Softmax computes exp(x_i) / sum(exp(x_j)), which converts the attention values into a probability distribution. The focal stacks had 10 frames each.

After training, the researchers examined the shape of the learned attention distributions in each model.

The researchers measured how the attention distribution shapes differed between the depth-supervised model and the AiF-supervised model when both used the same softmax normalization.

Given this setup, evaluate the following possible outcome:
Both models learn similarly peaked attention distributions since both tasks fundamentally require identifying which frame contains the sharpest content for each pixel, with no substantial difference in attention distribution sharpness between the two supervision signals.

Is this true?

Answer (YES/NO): NO